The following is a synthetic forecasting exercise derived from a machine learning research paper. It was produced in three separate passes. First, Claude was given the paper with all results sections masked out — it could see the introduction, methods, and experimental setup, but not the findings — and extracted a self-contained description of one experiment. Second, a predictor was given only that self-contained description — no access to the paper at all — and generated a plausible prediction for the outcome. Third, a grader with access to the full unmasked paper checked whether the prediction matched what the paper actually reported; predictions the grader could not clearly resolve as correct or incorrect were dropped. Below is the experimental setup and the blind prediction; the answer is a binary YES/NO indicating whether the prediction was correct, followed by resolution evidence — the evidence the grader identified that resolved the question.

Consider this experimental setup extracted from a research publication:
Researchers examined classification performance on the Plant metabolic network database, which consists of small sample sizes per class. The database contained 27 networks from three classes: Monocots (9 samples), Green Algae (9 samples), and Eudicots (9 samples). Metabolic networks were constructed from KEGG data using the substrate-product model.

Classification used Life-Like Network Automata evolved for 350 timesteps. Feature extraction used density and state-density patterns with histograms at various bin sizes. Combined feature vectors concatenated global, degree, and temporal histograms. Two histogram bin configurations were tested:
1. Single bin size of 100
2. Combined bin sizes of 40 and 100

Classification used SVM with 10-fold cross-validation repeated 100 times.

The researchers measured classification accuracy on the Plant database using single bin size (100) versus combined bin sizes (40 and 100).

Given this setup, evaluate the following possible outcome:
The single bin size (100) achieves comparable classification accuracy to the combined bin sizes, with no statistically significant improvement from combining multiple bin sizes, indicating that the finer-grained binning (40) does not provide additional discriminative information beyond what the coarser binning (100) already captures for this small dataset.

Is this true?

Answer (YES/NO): YES